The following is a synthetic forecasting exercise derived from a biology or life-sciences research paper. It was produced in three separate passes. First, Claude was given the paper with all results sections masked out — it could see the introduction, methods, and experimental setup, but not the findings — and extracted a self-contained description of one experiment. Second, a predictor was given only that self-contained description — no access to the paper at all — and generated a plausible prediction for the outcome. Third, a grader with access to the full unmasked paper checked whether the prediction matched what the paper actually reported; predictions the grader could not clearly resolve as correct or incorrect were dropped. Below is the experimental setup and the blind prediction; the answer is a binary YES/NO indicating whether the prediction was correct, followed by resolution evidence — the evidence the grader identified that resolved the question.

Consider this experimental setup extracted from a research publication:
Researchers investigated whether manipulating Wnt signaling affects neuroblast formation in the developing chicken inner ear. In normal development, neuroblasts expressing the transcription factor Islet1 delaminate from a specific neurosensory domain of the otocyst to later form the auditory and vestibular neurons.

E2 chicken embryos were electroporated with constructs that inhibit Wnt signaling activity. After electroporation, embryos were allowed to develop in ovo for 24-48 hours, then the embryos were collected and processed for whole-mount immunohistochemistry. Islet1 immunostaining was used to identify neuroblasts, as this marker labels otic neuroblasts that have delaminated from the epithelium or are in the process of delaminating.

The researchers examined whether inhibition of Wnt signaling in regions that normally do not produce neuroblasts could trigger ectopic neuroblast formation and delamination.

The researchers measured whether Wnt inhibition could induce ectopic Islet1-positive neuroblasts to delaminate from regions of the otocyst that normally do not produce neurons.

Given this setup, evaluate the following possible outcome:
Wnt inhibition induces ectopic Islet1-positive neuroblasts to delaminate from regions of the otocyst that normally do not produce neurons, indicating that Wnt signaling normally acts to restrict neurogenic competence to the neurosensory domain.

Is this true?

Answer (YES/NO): YES